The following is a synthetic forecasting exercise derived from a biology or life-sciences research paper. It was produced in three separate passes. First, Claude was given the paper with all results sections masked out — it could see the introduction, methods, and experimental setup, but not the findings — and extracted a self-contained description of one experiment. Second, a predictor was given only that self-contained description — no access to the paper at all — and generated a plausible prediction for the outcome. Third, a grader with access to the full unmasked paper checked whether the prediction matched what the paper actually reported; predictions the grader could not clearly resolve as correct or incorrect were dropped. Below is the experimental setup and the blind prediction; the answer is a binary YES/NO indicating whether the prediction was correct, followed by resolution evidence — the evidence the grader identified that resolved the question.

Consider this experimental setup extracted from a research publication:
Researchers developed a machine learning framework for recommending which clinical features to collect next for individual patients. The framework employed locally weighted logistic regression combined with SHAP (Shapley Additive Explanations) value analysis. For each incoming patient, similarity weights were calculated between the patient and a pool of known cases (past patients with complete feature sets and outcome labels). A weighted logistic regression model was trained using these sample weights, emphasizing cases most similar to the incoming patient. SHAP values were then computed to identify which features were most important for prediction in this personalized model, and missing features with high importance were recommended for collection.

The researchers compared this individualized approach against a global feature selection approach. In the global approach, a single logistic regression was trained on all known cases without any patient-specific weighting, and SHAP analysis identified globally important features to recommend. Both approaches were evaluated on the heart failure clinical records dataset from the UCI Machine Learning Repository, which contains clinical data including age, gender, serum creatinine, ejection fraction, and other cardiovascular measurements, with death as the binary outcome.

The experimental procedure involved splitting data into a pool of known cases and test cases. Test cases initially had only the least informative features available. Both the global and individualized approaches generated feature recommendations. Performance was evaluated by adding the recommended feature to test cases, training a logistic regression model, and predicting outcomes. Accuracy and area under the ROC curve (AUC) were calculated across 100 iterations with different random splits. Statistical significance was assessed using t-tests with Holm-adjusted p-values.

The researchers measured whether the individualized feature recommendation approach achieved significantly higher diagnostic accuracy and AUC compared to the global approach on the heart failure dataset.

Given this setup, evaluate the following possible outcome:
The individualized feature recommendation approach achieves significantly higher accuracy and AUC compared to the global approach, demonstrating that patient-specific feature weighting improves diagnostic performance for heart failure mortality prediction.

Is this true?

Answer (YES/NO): NO